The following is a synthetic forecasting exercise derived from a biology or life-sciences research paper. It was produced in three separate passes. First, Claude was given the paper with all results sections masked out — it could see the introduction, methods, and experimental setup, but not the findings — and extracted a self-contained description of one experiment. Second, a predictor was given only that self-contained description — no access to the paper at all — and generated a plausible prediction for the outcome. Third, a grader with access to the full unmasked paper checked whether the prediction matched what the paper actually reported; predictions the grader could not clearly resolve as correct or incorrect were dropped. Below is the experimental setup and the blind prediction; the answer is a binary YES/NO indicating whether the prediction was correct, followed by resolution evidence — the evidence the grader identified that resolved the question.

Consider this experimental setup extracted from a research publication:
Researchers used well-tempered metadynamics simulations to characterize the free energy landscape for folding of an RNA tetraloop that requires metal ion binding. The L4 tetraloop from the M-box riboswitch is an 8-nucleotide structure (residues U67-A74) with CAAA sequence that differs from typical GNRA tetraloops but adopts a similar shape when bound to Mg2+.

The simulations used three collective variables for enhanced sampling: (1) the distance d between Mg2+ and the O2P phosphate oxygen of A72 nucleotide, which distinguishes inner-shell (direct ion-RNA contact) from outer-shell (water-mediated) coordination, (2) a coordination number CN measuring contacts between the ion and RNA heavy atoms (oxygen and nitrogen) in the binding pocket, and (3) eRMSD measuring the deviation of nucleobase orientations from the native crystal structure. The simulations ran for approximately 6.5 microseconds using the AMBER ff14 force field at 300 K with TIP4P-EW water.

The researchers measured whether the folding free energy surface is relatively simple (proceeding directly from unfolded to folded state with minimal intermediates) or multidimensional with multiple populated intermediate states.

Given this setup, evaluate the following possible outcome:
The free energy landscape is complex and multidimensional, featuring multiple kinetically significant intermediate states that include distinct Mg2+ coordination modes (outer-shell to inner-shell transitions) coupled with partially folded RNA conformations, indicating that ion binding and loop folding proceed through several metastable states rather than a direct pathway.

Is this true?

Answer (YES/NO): YES